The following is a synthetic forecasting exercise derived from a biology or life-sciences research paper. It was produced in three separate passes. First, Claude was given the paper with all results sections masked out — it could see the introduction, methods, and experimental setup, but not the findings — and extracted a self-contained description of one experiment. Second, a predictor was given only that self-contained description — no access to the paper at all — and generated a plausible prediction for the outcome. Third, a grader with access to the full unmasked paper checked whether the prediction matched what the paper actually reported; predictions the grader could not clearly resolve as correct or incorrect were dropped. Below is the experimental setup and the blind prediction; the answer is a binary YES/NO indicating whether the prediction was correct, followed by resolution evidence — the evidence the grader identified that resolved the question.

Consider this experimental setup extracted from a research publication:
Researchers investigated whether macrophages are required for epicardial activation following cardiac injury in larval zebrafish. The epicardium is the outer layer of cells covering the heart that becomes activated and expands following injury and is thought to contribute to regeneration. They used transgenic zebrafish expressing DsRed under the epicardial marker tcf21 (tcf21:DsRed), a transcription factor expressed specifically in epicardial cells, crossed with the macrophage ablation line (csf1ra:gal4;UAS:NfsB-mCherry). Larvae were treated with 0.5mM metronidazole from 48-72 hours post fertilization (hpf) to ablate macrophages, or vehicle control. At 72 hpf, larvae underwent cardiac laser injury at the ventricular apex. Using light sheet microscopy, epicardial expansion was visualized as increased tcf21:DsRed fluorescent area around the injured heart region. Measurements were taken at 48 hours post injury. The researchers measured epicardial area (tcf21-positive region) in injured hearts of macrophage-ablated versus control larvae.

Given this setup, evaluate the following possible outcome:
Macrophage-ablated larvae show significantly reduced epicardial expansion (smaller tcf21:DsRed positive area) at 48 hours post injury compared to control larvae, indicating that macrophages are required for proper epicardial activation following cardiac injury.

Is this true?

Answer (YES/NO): YES